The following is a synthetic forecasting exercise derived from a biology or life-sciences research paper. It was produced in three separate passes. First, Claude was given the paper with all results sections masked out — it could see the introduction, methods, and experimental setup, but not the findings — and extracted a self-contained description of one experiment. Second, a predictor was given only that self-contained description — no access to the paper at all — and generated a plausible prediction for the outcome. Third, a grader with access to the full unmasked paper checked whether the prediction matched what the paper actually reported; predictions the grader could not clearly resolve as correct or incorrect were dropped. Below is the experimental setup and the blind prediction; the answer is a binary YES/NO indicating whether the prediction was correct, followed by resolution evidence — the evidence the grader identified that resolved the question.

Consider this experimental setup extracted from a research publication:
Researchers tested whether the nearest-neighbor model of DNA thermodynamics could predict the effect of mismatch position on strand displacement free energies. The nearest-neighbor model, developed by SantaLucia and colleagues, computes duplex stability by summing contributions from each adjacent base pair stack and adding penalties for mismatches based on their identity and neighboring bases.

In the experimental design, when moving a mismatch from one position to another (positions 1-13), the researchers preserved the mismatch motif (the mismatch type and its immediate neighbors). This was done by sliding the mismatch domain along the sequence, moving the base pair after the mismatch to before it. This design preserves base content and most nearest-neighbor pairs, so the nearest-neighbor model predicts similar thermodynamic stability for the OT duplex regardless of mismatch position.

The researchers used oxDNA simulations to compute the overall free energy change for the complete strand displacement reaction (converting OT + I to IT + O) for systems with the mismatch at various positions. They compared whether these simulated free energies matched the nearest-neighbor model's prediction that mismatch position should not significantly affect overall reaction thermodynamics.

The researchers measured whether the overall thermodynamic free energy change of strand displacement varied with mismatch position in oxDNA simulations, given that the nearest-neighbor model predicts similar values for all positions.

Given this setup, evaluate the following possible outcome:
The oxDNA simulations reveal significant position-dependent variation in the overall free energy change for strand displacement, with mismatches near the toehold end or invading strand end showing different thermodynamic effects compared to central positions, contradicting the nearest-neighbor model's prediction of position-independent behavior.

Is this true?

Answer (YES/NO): NO